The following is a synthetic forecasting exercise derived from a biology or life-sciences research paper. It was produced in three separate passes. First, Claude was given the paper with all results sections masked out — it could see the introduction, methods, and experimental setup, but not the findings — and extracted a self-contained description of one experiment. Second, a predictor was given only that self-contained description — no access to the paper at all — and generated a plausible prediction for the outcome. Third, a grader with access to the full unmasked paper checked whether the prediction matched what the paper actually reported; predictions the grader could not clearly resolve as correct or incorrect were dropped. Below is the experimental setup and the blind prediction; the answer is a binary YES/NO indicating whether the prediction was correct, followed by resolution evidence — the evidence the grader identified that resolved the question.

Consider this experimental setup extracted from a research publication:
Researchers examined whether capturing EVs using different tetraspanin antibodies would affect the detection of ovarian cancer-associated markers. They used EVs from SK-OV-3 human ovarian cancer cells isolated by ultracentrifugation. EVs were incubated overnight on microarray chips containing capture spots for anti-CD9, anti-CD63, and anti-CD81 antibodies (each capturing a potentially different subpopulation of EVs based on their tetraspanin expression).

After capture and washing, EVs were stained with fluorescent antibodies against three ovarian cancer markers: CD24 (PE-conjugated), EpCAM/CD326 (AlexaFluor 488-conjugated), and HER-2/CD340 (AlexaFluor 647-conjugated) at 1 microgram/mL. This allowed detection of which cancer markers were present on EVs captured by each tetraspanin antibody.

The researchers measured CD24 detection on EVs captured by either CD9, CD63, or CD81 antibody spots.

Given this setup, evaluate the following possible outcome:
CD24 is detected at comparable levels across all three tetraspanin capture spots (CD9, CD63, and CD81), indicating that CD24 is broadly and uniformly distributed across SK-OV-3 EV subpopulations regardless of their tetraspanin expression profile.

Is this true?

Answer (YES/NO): NO